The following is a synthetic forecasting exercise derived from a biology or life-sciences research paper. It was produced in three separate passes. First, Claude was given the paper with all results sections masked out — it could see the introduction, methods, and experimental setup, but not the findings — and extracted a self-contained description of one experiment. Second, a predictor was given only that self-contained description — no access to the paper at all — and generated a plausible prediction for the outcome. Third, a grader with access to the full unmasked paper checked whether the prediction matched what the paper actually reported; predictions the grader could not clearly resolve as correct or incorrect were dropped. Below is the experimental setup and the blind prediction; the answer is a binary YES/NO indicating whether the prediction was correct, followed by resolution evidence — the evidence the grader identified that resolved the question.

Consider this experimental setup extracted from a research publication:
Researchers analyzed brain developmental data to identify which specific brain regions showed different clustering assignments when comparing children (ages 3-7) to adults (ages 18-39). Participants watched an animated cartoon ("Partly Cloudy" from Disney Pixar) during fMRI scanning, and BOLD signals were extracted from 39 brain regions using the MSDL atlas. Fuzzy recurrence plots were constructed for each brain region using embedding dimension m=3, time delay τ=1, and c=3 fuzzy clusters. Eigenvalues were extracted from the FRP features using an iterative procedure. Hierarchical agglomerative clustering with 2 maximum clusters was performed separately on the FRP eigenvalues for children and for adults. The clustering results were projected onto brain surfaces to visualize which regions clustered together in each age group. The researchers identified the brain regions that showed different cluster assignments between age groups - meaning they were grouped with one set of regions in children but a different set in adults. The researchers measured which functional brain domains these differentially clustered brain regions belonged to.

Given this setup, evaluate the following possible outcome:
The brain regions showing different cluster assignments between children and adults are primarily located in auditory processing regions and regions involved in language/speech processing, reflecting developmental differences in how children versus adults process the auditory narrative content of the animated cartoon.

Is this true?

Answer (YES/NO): NO